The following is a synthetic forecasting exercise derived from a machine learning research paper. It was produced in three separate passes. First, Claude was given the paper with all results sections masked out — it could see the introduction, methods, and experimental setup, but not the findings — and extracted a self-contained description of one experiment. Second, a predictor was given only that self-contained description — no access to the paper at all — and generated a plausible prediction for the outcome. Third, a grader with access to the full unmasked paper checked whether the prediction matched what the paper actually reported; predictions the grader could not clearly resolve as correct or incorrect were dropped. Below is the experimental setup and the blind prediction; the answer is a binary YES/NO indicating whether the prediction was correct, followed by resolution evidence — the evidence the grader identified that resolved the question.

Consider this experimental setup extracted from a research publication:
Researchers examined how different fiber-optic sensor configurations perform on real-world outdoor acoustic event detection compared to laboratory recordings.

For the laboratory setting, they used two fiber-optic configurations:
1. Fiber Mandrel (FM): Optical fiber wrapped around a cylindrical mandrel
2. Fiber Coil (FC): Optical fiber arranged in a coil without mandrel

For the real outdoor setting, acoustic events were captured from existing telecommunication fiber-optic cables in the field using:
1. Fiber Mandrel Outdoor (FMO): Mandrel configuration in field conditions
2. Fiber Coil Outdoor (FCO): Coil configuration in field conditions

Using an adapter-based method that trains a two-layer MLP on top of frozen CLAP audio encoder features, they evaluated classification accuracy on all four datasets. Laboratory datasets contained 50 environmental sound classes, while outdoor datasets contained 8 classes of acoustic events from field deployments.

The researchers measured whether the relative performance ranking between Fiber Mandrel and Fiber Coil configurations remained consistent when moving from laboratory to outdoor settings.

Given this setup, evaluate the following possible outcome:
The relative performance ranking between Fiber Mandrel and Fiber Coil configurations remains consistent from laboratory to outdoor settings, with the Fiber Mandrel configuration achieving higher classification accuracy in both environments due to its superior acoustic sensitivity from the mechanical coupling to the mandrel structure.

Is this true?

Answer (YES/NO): NO